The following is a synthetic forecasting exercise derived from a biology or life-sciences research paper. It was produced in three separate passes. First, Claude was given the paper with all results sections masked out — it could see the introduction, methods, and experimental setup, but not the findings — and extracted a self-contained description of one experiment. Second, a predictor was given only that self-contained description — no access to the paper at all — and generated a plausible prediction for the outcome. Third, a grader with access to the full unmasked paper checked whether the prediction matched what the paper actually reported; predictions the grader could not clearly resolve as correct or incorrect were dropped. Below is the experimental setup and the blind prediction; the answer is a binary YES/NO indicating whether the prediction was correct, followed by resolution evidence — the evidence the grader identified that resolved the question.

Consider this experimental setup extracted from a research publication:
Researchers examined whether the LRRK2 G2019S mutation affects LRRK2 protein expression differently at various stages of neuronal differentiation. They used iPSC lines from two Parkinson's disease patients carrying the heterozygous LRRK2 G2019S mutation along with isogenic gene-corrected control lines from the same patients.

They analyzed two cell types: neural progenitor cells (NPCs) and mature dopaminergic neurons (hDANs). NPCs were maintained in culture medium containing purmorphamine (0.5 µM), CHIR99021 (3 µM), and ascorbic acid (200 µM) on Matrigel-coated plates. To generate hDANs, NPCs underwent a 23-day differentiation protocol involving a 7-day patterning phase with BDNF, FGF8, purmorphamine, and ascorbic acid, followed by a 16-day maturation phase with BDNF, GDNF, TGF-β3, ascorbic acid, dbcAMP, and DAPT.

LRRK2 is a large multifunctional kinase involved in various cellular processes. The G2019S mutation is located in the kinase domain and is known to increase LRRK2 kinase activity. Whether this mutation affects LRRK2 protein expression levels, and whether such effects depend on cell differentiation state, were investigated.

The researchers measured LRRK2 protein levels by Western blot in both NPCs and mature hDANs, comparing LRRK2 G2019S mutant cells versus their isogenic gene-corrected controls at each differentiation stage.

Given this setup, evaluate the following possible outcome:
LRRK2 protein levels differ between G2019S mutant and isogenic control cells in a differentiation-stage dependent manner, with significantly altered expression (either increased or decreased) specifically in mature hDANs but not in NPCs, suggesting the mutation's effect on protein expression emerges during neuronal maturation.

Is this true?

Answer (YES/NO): YES